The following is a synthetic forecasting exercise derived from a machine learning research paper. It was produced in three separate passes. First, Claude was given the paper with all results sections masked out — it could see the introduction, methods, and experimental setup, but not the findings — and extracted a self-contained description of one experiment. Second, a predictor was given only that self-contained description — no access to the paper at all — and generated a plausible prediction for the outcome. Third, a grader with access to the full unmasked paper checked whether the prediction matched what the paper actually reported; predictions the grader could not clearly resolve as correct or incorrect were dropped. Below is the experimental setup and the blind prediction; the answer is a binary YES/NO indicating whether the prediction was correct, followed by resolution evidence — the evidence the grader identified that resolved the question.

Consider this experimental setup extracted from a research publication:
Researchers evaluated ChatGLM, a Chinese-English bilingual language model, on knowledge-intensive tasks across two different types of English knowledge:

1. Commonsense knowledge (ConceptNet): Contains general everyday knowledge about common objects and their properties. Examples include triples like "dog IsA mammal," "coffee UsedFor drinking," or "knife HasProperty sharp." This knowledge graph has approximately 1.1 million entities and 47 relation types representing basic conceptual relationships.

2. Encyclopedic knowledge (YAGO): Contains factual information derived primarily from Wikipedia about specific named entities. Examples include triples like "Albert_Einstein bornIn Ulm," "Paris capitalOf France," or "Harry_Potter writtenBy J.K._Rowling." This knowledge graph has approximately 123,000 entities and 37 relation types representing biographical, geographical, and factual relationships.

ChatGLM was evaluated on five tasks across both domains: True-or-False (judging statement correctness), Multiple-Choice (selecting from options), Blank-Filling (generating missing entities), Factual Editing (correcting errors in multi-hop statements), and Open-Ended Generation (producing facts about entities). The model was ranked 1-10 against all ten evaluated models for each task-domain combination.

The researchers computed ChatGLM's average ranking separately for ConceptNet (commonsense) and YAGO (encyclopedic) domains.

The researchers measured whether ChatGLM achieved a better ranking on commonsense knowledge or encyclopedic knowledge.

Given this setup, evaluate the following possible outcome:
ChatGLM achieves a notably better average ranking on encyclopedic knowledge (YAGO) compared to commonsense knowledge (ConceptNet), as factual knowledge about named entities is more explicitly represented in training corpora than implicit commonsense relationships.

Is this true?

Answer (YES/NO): NO